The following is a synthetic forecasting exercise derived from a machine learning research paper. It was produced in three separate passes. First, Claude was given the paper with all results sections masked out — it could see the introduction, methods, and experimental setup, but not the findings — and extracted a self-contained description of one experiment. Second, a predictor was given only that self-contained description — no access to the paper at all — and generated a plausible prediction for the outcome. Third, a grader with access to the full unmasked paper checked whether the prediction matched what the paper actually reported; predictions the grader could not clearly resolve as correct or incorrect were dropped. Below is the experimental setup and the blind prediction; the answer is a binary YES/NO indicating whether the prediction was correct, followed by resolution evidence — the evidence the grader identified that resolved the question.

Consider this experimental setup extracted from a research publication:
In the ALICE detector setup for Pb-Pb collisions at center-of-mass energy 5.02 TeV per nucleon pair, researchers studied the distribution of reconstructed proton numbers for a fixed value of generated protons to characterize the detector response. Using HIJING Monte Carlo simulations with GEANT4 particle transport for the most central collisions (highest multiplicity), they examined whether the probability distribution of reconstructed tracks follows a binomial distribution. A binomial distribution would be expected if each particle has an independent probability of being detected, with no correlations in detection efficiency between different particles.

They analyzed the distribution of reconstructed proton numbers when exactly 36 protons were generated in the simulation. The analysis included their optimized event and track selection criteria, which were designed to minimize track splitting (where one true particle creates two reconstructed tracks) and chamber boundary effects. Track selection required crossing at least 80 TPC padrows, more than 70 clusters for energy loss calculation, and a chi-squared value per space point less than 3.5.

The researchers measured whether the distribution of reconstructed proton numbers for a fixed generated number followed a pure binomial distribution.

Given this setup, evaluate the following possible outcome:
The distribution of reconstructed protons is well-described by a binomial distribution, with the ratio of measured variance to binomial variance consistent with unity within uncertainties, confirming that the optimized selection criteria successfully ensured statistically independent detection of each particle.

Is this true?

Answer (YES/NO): NO